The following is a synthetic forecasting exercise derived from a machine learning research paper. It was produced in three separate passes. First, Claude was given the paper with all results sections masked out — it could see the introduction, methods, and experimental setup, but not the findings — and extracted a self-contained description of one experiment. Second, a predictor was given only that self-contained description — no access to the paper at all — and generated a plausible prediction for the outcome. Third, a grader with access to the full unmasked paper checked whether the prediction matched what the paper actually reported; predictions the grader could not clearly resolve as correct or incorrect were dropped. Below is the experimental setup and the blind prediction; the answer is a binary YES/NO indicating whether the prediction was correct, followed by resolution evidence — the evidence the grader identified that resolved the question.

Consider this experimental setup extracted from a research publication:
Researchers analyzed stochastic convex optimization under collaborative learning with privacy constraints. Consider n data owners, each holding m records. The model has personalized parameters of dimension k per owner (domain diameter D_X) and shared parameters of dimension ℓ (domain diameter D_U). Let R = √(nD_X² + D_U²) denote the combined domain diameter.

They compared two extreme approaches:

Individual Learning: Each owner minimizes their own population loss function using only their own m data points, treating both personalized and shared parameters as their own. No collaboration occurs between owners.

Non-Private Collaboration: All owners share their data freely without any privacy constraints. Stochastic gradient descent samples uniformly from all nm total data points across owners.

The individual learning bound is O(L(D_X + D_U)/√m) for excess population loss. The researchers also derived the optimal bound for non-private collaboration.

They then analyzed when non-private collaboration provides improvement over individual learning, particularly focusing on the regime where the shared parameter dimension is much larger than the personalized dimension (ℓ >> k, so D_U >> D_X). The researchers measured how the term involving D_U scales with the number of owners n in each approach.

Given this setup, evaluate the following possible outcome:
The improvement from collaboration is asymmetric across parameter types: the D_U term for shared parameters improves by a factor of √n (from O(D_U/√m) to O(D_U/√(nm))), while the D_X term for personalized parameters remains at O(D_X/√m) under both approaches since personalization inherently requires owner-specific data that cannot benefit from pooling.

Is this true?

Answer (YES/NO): YES